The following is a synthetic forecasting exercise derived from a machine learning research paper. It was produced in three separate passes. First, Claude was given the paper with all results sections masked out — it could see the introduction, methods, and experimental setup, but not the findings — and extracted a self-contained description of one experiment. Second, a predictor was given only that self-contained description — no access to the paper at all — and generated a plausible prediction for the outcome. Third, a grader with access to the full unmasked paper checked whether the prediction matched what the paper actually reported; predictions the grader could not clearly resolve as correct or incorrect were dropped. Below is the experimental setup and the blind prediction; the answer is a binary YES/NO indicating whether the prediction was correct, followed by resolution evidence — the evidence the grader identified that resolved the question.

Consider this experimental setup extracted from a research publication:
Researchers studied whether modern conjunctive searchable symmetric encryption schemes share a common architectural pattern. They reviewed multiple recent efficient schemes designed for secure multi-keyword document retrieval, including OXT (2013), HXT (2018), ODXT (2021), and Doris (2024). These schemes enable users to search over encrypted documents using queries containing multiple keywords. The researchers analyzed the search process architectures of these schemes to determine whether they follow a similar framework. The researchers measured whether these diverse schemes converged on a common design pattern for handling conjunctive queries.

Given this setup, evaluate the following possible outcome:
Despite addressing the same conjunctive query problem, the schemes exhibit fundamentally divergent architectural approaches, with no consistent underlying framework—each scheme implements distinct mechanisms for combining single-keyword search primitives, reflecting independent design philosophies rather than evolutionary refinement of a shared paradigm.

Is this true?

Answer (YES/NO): NO